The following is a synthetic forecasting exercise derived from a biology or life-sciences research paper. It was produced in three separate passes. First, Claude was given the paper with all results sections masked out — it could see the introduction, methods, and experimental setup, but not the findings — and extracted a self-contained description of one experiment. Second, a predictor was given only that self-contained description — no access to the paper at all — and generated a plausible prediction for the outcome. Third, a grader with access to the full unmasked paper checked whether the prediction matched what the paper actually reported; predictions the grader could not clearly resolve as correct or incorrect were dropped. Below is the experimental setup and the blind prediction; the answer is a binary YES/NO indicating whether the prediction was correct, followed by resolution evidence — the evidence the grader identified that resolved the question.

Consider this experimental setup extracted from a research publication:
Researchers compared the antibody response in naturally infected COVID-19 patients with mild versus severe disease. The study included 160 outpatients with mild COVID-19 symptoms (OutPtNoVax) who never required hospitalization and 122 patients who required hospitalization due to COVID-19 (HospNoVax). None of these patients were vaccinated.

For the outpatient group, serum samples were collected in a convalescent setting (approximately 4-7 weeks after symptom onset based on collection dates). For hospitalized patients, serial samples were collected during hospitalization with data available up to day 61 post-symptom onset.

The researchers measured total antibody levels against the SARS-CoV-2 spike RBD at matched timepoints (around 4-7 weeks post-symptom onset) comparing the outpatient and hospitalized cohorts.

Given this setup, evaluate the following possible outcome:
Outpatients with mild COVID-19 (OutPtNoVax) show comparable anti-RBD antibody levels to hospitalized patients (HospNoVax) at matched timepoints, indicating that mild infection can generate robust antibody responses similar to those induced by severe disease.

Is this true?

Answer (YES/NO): NO